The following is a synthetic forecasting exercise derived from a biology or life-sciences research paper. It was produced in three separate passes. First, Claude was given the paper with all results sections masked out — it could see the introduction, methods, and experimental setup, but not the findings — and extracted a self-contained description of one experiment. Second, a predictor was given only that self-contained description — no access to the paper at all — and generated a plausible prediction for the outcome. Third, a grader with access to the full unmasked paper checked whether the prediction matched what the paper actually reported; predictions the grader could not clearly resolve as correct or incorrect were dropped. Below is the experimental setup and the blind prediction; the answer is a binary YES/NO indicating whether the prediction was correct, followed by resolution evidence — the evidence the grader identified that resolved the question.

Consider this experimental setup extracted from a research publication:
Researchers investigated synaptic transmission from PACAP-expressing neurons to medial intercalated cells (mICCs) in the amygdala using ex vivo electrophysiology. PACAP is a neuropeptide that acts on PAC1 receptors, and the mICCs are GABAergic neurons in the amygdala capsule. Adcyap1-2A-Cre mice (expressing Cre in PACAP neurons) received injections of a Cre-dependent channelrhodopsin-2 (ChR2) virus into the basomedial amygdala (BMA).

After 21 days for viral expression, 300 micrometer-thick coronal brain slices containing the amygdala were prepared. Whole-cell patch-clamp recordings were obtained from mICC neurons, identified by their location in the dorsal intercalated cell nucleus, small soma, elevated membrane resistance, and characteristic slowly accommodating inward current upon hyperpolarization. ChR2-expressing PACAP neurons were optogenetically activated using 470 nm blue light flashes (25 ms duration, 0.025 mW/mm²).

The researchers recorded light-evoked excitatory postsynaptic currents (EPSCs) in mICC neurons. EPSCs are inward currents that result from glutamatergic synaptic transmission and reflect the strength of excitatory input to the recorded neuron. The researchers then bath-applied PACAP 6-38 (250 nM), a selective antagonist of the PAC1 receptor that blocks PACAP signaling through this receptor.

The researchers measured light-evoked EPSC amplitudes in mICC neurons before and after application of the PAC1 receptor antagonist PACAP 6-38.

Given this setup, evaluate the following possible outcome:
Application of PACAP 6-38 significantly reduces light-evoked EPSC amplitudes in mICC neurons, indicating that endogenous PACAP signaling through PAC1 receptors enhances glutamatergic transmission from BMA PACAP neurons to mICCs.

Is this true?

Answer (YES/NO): NO